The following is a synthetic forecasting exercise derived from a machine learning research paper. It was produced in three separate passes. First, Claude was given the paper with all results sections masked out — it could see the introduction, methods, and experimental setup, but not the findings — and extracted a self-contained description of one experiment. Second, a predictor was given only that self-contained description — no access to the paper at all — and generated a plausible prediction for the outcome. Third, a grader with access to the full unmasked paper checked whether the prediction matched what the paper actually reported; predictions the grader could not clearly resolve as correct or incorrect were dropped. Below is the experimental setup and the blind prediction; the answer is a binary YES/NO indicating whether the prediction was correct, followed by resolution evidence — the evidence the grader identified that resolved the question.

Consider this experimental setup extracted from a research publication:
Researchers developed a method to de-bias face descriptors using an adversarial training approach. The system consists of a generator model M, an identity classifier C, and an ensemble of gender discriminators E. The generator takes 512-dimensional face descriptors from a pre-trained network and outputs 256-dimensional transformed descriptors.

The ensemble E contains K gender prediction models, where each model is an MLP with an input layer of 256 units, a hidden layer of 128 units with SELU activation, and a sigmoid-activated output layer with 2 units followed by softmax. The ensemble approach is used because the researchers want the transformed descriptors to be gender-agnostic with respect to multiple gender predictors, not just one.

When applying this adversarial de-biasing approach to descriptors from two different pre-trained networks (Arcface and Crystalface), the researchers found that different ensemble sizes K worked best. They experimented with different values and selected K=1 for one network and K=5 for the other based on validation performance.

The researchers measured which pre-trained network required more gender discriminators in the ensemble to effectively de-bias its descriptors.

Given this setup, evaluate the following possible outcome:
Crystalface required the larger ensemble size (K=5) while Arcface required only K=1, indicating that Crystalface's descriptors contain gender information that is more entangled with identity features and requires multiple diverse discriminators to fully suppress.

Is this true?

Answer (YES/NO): YES